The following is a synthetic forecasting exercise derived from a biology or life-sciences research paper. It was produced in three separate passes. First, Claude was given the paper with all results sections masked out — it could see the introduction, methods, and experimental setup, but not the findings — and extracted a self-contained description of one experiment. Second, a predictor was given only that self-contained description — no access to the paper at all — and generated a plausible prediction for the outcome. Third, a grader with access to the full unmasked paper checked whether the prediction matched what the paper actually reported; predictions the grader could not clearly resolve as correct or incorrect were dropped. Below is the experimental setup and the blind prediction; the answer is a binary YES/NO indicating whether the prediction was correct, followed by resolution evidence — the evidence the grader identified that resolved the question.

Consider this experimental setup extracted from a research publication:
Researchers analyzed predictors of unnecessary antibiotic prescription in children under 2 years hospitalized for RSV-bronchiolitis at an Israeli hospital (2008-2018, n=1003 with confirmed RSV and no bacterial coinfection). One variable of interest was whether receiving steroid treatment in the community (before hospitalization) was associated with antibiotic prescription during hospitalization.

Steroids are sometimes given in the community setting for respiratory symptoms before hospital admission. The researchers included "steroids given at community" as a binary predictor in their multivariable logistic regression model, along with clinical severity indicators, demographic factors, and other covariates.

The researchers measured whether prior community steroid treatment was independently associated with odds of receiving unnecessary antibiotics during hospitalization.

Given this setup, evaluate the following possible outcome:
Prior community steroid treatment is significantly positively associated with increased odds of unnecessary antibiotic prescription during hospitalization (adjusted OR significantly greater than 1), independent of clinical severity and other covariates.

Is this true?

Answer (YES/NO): NO